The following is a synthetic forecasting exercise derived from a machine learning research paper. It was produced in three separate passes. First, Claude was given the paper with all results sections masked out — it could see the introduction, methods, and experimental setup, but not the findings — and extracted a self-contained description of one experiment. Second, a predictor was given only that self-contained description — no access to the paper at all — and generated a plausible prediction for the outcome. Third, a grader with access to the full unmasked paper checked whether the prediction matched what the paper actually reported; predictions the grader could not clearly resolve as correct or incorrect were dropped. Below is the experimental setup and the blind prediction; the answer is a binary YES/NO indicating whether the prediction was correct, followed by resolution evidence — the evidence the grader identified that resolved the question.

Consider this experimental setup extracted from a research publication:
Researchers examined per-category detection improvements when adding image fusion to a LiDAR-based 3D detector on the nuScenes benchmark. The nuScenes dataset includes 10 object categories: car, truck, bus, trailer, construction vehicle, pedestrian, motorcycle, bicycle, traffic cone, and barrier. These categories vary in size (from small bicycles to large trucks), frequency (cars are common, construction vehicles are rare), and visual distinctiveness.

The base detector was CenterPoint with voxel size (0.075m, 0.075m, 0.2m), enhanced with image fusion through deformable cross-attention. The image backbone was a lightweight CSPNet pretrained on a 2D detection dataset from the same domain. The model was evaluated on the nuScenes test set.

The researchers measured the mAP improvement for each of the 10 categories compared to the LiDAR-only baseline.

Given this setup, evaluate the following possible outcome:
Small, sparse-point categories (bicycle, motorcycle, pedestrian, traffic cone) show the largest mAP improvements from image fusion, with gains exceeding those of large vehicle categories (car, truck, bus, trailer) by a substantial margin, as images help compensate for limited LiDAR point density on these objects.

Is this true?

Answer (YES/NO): NO